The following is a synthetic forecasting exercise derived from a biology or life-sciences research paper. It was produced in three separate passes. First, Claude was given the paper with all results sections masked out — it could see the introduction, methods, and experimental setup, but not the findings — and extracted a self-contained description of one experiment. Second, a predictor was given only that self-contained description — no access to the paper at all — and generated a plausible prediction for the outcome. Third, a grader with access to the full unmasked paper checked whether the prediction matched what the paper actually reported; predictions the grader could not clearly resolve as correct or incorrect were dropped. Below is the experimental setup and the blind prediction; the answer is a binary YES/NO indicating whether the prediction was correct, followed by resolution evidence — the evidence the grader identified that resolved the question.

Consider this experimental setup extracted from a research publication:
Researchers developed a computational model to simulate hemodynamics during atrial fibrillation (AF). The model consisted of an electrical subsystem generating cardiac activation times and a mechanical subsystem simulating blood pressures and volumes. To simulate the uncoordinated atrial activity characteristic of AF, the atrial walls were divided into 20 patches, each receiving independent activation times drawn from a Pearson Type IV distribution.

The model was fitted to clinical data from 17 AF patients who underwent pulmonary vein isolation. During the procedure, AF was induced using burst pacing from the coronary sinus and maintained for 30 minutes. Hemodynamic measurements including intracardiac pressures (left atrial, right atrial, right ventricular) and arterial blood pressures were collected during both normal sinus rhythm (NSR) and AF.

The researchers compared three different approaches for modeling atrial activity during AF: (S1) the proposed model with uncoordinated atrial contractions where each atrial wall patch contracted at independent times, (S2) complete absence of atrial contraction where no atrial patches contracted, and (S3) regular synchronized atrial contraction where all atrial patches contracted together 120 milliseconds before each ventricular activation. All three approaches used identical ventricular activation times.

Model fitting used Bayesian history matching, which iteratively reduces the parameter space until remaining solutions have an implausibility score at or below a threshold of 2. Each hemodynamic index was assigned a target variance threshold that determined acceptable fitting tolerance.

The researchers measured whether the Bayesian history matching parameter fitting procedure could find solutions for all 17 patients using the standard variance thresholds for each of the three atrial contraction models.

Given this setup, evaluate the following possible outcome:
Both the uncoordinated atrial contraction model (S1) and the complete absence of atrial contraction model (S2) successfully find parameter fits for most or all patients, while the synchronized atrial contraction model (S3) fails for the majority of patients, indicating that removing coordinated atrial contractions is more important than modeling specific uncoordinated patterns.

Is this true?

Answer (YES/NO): NO